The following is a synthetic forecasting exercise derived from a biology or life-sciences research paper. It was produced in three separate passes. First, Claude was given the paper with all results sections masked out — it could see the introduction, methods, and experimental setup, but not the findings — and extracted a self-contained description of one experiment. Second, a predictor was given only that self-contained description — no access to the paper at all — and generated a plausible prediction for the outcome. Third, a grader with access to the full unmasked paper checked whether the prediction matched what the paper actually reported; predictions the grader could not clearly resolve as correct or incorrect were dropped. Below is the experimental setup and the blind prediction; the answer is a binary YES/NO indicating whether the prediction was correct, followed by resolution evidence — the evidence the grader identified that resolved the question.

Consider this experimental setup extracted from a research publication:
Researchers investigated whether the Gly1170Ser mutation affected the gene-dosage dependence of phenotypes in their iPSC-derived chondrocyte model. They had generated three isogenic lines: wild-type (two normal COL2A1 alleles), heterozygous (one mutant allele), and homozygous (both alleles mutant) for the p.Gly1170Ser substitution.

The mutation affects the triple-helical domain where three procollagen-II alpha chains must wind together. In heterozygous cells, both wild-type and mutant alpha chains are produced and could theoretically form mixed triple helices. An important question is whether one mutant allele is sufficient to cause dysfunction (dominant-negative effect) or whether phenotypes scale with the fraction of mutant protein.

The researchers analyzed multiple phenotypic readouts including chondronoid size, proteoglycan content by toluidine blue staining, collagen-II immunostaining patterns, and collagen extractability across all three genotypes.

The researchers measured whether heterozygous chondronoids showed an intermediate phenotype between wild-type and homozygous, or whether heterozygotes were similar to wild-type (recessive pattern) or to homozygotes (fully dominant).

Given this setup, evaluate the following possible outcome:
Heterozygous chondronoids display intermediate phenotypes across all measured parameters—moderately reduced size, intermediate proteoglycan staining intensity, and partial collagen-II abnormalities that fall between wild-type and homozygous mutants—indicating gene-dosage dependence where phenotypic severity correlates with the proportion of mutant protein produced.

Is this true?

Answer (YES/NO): NO